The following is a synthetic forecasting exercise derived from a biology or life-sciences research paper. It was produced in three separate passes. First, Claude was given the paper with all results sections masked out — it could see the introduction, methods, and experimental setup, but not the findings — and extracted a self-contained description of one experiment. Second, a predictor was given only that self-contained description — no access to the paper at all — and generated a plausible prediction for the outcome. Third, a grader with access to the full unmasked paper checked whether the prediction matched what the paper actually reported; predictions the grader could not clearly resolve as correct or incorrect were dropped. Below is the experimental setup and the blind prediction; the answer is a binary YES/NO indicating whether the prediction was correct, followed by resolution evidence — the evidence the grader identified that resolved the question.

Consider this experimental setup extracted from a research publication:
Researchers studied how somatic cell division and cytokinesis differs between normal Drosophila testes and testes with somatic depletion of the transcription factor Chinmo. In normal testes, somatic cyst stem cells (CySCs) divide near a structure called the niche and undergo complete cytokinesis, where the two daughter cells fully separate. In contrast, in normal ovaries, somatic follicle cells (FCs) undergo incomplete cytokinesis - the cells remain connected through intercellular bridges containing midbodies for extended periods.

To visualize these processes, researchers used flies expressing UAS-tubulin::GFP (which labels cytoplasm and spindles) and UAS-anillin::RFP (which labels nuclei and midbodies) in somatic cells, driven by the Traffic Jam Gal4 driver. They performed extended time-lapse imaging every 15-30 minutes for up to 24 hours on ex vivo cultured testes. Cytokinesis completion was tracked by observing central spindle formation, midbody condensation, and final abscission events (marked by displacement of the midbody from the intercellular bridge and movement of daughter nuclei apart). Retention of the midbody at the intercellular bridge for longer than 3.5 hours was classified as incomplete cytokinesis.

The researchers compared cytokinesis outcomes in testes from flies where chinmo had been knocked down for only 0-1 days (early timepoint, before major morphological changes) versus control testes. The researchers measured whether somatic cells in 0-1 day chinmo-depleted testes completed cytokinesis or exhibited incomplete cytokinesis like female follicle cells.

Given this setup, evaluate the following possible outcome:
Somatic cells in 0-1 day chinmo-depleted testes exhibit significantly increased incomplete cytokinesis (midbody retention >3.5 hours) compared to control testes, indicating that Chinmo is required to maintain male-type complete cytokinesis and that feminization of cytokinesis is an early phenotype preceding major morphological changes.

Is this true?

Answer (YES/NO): YES